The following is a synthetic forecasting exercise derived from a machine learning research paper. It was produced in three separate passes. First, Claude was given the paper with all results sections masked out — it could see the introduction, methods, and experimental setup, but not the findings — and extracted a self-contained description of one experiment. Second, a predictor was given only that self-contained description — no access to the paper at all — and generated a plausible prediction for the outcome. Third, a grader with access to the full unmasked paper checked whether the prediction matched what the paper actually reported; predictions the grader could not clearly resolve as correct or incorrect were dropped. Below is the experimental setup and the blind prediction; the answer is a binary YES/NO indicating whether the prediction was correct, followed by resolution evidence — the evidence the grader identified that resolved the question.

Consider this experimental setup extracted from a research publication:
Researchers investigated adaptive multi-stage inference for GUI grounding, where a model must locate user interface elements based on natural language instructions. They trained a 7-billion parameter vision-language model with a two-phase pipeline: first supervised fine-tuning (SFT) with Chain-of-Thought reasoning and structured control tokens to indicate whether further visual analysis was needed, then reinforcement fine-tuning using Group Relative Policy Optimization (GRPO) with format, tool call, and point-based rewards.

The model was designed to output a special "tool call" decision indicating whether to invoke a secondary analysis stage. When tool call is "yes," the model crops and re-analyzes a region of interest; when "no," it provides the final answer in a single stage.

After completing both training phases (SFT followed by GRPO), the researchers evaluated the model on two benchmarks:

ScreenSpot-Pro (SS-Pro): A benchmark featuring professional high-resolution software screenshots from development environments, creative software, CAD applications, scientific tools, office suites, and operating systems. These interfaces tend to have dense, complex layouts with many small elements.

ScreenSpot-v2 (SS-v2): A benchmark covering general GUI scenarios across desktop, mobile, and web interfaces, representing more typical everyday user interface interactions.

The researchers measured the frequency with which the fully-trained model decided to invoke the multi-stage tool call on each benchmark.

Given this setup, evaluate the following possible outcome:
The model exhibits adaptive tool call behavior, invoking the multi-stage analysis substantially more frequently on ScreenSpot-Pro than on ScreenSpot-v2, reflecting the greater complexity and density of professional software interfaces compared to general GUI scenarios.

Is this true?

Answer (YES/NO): YES